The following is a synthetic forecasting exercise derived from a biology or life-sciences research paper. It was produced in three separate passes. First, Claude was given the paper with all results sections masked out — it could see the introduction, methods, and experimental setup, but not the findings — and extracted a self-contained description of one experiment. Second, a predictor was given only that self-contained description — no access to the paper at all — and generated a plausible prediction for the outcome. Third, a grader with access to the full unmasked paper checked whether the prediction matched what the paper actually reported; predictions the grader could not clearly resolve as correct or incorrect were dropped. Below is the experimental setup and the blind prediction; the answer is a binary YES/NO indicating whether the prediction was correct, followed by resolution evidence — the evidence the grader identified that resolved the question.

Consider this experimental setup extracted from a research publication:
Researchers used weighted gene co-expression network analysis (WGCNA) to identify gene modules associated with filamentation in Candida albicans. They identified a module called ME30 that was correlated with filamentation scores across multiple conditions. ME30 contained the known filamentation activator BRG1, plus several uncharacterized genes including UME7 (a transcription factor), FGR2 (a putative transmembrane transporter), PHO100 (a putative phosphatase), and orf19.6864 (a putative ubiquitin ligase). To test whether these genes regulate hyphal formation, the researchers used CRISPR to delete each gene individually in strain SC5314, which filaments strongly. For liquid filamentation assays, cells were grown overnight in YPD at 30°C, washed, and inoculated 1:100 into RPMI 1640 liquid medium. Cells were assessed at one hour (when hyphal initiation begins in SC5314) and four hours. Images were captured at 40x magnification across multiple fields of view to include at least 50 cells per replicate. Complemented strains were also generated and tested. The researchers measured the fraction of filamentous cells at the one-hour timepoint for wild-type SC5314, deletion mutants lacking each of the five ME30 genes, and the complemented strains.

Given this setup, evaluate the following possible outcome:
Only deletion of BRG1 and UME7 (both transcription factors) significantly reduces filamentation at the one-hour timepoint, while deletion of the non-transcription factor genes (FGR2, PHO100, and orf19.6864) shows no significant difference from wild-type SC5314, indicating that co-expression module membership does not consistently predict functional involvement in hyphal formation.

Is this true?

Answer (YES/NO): NO